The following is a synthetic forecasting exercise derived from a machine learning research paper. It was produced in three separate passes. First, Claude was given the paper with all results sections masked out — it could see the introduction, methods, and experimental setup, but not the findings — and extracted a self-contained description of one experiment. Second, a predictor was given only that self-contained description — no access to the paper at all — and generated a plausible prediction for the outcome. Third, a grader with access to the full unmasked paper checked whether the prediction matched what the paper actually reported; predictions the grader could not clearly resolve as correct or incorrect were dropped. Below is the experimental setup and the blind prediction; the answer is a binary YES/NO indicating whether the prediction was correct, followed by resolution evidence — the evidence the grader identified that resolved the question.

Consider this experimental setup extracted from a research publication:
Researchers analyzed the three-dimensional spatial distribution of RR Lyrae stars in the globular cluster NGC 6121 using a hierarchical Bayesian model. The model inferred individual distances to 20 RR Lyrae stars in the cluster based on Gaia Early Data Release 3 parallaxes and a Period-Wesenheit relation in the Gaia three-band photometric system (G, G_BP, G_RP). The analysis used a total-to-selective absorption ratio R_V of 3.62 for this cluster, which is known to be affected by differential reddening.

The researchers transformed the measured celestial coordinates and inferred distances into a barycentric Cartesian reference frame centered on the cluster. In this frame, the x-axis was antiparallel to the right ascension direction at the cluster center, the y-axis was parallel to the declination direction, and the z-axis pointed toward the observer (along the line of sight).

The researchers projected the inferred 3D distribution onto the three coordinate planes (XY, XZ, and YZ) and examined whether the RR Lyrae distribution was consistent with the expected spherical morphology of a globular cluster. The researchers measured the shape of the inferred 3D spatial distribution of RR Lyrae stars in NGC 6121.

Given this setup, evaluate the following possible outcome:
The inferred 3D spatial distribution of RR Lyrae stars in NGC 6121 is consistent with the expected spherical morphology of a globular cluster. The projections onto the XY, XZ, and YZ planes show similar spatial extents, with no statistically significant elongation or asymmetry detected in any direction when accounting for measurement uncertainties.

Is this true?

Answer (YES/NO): NO